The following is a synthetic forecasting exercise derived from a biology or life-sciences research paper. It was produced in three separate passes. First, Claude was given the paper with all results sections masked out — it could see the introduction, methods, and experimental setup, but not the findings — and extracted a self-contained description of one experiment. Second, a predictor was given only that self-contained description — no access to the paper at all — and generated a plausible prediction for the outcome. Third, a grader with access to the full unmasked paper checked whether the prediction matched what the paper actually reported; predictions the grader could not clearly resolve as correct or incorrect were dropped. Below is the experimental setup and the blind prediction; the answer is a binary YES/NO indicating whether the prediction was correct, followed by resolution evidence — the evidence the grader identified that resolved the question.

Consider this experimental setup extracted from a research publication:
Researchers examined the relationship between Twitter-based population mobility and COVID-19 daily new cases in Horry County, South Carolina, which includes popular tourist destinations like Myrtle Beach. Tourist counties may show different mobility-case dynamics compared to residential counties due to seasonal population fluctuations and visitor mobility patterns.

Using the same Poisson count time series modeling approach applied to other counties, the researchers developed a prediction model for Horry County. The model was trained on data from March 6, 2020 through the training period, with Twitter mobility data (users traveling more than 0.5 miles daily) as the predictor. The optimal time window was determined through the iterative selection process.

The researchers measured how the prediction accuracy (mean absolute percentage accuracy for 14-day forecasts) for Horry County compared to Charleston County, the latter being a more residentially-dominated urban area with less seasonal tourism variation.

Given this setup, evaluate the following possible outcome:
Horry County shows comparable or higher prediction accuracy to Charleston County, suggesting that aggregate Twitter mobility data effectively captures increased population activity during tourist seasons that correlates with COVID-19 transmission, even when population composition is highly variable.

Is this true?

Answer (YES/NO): YES